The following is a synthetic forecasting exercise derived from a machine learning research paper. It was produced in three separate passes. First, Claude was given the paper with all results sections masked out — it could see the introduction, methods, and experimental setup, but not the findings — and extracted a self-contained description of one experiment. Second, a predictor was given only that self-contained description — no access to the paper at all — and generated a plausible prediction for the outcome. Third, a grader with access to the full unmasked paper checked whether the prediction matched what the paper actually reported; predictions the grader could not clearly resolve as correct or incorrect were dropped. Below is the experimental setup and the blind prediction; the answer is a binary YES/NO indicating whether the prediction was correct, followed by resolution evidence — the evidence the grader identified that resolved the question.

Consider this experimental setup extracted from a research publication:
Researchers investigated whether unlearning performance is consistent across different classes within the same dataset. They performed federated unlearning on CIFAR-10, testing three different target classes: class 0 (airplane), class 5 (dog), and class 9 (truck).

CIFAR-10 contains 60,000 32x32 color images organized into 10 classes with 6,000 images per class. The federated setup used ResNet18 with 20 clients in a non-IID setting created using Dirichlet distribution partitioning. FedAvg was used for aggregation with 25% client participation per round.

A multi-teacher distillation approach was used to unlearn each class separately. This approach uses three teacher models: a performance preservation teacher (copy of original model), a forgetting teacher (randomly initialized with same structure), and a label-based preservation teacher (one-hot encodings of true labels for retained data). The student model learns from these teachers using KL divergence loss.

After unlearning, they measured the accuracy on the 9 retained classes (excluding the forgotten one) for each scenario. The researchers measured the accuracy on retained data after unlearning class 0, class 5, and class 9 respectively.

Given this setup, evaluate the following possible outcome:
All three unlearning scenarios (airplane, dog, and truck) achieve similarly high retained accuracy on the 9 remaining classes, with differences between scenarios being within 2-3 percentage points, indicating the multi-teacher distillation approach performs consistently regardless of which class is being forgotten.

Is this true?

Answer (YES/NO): YES